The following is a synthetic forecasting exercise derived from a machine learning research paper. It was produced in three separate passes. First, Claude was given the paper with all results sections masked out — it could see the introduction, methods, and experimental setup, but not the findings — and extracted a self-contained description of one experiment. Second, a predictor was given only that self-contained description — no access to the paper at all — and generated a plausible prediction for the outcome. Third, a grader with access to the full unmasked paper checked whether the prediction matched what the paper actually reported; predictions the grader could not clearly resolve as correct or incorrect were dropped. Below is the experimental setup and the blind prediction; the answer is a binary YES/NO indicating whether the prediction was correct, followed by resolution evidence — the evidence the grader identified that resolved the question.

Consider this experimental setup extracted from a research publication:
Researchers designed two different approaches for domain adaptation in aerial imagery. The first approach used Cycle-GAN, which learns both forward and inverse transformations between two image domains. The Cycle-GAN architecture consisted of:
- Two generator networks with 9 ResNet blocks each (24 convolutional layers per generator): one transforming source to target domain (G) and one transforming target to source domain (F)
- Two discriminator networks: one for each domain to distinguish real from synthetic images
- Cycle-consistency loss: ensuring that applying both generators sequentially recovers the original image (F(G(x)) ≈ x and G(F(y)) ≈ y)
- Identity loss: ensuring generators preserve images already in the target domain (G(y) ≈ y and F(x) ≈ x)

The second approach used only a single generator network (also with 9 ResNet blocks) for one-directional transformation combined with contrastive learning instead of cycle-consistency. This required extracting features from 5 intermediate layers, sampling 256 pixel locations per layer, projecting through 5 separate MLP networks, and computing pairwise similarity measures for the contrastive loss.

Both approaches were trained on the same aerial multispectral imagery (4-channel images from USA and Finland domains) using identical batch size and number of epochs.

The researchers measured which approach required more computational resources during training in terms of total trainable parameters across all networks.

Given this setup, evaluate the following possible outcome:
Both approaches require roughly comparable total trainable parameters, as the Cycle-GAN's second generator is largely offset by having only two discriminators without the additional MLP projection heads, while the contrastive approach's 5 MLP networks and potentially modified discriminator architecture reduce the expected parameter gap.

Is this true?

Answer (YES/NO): NO